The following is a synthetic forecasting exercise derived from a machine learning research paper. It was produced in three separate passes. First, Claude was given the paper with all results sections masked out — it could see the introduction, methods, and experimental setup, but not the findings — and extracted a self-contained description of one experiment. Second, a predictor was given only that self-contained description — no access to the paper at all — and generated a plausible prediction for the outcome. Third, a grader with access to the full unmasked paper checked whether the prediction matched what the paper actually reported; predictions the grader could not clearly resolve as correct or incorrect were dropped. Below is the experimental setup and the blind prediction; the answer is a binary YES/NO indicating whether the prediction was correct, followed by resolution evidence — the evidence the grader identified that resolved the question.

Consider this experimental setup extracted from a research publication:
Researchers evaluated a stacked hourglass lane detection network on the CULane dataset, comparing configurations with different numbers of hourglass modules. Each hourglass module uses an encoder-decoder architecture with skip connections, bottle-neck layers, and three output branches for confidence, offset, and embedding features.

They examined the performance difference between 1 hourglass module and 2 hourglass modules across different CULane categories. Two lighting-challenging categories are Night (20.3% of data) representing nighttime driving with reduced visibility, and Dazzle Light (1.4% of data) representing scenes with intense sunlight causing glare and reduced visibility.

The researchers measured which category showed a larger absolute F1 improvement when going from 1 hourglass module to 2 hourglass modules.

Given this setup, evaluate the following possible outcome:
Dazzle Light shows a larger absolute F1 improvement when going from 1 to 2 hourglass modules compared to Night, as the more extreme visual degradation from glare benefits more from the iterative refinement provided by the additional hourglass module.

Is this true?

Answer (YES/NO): YES